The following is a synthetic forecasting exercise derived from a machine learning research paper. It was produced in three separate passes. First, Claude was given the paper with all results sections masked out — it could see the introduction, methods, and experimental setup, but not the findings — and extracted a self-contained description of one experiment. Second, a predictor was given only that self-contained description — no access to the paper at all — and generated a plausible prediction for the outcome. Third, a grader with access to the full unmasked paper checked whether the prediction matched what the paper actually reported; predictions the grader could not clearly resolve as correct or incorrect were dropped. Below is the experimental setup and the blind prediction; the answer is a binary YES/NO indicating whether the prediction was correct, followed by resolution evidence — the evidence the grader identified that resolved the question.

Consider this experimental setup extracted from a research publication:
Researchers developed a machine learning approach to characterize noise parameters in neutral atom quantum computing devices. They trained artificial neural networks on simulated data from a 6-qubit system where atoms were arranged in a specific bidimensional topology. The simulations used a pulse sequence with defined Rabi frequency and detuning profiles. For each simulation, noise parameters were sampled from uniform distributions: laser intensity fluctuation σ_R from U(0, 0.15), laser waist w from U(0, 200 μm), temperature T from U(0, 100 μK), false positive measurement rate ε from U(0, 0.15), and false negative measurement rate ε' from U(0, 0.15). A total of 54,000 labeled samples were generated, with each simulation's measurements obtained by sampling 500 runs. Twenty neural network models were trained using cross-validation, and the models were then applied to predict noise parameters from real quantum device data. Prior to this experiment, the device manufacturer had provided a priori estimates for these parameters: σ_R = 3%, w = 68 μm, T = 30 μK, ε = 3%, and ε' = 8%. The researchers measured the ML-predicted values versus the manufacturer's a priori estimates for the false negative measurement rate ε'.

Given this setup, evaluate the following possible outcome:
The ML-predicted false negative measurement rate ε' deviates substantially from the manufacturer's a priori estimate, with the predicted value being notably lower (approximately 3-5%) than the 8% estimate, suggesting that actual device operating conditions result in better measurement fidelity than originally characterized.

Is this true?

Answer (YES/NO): NO